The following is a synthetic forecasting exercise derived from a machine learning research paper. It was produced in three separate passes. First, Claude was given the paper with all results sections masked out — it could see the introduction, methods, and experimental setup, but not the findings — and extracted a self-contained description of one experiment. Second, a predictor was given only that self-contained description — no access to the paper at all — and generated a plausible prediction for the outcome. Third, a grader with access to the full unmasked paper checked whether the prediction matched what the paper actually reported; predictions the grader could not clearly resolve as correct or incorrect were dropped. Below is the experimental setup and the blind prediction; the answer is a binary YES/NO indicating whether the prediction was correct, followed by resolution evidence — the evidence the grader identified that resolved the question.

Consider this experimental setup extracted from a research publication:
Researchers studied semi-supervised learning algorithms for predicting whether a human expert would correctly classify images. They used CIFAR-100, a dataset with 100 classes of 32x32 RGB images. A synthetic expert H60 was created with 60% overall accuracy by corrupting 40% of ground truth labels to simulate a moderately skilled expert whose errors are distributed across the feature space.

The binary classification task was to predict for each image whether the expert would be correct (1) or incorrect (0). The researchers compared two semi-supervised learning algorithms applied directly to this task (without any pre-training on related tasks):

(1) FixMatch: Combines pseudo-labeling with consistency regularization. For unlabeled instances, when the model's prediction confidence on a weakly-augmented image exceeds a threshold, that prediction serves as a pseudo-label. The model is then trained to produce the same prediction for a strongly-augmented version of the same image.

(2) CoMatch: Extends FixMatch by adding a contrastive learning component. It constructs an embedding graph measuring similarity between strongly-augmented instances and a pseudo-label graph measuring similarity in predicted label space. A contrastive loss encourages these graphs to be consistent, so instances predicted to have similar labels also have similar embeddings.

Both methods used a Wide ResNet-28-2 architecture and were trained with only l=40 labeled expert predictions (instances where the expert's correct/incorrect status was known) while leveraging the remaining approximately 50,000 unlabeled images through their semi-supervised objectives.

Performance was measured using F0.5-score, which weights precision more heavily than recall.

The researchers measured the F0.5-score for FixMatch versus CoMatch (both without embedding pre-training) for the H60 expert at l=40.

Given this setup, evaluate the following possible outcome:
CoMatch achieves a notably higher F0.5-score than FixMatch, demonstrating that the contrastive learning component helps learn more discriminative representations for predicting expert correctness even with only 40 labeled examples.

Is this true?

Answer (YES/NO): YES